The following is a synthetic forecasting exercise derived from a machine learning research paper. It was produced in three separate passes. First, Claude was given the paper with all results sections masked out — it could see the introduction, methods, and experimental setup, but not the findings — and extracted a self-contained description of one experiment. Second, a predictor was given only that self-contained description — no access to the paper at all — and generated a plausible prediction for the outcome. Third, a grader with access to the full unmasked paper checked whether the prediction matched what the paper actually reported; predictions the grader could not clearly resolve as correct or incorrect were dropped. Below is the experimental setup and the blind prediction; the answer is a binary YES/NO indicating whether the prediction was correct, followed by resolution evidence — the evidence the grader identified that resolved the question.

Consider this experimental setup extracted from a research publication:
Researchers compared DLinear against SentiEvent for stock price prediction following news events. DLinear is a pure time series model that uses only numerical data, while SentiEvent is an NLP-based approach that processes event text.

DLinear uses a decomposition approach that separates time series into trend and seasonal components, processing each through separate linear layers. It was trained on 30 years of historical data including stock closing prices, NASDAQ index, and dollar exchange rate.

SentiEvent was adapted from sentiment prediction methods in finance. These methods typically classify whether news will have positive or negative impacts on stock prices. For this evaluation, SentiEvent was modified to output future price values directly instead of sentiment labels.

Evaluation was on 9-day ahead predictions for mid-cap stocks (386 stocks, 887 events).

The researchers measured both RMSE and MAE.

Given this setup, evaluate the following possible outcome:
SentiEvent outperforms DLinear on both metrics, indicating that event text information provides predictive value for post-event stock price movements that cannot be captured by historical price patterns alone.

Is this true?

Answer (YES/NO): NO